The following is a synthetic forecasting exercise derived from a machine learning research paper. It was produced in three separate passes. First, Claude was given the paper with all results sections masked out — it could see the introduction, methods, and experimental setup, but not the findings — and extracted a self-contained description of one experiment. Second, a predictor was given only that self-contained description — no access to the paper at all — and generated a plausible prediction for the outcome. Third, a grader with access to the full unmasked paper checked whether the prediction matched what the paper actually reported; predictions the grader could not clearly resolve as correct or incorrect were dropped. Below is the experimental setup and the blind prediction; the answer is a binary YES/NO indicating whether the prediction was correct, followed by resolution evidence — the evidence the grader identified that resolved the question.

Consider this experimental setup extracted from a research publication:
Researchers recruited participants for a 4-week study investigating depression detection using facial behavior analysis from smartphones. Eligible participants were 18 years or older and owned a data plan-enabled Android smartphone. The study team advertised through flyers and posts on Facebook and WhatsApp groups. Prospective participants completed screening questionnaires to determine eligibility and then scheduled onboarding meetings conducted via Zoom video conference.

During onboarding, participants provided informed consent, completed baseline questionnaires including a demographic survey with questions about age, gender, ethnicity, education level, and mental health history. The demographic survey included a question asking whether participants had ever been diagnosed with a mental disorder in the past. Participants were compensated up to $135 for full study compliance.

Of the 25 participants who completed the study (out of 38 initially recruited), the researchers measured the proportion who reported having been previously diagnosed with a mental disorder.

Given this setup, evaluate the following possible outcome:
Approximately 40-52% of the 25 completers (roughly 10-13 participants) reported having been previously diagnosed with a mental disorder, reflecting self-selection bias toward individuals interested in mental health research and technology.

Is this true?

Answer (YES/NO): NO